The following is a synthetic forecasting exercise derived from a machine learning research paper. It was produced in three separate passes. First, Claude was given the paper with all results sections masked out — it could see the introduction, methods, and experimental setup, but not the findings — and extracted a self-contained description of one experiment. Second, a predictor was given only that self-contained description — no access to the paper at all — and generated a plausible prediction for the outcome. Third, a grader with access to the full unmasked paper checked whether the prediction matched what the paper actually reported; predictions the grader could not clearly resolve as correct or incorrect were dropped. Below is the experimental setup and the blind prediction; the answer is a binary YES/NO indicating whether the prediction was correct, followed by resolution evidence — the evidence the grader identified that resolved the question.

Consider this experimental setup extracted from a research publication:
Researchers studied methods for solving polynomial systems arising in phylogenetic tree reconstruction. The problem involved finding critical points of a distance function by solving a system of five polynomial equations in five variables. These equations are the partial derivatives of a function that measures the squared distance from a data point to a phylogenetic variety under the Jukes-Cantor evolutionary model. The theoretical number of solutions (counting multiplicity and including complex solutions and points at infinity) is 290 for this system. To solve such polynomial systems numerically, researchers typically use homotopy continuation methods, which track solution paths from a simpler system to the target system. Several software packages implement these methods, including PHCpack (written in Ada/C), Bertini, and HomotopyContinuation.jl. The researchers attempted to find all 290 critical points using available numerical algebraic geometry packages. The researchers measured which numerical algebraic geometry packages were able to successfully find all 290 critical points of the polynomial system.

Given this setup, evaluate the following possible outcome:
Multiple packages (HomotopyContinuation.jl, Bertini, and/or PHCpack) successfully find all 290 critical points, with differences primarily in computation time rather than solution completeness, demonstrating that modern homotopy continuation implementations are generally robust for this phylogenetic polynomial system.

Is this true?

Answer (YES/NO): NO